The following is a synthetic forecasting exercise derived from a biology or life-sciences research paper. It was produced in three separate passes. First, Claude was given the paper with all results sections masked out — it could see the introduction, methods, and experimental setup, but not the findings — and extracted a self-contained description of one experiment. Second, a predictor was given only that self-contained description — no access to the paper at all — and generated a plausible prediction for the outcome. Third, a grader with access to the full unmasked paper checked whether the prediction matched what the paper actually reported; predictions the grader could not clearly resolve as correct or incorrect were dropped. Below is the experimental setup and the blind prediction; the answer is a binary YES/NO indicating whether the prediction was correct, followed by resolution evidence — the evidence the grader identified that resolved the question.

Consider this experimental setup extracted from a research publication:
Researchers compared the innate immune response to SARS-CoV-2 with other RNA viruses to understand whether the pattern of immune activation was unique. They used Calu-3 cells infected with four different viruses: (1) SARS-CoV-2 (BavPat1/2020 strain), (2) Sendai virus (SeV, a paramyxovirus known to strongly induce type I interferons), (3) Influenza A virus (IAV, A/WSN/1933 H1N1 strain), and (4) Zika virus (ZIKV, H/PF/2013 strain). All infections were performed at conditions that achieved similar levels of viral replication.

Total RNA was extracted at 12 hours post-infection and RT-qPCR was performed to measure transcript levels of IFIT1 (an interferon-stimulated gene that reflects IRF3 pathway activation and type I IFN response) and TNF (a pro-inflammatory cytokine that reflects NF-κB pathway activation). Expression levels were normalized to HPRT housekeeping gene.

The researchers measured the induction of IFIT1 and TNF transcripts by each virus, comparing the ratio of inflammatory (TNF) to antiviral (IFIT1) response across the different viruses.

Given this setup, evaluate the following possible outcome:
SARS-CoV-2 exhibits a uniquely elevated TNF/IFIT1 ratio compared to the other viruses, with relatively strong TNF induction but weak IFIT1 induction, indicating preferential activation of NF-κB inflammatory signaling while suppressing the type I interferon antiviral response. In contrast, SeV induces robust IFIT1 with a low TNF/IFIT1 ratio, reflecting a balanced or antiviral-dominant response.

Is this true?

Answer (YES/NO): YES